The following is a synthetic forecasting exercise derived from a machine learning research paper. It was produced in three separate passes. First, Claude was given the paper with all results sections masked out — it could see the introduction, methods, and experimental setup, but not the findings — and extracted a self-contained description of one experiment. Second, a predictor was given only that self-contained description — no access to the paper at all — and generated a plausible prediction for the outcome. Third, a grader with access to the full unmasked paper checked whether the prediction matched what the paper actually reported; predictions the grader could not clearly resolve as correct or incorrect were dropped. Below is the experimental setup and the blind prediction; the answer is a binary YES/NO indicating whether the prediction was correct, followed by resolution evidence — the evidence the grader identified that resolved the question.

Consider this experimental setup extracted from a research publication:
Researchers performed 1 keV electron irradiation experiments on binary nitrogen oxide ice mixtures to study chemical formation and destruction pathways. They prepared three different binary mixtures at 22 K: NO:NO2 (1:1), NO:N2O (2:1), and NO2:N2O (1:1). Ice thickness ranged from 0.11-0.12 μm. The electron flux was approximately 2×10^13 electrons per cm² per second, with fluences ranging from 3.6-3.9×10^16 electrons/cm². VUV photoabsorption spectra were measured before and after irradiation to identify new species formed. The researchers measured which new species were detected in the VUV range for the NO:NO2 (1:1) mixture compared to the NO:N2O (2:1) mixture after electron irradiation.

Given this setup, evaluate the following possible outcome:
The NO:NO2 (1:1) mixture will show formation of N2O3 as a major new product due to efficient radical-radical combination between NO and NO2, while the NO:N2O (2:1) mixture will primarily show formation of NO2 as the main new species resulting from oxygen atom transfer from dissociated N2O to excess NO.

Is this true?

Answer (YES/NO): NO